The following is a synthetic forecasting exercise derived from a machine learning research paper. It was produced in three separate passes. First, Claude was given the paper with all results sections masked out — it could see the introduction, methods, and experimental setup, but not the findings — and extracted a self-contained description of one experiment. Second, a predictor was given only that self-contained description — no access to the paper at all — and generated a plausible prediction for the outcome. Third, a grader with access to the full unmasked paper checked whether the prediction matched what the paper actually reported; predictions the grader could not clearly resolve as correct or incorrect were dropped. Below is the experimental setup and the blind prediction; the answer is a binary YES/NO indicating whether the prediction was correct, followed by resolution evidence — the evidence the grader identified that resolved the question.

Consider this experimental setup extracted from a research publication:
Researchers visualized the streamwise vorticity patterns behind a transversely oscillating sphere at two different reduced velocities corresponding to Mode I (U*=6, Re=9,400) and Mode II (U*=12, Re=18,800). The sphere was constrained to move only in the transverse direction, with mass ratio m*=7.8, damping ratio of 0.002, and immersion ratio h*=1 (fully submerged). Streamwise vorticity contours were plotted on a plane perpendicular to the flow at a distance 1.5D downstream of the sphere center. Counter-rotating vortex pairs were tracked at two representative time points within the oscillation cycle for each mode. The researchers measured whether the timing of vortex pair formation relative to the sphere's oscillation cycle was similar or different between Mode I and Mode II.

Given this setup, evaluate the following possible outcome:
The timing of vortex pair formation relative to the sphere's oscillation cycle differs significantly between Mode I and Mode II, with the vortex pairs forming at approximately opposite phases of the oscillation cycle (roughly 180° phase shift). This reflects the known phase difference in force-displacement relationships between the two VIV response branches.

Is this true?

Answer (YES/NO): YES